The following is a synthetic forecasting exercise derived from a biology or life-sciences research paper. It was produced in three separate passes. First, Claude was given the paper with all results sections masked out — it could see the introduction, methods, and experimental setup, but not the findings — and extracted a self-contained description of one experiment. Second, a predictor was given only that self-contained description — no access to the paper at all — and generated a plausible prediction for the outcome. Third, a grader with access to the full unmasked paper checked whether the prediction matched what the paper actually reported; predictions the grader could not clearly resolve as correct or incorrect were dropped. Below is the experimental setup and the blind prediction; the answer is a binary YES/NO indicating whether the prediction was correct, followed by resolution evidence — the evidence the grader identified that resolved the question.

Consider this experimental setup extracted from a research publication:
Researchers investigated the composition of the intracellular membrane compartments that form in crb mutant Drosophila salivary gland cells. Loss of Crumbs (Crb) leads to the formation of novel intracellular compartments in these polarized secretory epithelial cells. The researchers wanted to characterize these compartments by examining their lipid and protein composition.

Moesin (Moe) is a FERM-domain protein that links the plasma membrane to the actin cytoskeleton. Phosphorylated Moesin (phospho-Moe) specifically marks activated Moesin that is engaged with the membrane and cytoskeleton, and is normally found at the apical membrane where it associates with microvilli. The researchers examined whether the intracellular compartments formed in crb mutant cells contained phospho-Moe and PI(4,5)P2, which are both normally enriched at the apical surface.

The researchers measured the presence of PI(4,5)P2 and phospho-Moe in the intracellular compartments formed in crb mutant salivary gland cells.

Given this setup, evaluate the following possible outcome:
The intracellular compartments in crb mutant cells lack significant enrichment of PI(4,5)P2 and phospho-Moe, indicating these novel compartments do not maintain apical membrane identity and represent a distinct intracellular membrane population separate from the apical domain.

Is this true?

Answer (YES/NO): NO